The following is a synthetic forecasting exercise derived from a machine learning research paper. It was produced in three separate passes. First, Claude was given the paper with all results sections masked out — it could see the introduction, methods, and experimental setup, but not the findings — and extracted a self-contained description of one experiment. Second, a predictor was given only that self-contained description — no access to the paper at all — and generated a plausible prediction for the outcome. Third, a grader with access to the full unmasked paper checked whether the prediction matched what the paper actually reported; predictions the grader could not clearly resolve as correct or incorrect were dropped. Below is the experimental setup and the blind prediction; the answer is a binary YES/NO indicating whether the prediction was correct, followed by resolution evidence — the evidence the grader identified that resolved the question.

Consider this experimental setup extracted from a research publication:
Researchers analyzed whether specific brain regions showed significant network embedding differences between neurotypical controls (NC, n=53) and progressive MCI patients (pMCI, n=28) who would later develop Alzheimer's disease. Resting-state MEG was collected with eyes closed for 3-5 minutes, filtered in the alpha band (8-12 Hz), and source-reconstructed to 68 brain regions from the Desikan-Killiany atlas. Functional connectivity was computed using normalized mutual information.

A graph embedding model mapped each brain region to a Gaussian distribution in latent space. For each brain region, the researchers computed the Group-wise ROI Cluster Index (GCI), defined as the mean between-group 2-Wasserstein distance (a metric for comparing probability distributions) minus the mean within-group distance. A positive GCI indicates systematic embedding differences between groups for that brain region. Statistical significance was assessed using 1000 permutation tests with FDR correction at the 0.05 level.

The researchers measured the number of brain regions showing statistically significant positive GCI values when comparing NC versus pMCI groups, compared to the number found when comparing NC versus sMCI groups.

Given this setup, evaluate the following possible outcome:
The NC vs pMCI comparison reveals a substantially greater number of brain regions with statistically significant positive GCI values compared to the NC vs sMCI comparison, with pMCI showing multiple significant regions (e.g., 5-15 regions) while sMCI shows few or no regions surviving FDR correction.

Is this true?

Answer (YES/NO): NO